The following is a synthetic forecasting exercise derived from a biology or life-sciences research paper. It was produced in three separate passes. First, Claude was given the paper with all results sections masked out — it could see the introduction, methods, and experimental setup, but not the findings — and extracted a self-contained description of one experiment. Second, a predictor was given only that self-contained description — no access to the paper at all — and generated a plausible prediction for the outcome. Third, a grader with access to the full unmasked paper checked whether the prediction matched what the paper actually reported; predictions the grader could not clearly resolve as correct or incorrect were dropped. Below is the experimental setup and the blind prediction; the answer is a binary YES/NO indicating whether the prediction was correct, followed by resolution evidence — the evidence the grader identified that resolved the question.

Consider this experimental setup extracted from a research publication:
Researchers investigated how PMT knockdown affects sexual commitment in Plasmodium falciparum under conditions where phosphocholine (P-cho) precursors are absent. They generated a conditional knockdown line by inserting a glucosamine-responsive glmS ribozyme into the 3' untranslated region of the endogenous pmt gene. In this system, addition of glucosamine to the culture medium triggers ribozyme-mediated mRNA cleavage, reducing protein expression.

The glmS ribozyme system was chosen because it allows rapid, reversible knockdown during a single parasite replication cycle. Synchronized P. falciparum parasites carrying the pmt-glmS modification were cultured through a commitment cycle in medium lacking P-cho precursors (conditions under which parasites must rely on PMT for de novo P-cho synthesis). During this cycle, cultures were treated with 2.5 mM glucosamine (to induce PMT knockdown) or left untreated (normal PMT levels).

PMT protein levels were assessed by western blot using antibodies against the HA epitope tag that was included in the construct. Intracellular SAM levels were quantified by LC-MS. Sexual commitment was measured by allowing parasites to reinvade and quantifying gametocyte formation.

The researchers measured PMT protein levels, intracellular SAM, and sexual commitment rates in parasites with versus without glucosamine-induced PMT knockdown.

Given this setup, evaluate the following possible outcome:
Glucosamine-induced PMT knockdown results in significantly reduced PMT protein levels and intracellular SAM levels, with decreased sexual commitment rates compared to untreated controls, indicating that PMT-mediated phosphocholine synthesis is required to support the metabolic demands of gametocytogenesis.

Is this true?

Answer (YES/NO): NO